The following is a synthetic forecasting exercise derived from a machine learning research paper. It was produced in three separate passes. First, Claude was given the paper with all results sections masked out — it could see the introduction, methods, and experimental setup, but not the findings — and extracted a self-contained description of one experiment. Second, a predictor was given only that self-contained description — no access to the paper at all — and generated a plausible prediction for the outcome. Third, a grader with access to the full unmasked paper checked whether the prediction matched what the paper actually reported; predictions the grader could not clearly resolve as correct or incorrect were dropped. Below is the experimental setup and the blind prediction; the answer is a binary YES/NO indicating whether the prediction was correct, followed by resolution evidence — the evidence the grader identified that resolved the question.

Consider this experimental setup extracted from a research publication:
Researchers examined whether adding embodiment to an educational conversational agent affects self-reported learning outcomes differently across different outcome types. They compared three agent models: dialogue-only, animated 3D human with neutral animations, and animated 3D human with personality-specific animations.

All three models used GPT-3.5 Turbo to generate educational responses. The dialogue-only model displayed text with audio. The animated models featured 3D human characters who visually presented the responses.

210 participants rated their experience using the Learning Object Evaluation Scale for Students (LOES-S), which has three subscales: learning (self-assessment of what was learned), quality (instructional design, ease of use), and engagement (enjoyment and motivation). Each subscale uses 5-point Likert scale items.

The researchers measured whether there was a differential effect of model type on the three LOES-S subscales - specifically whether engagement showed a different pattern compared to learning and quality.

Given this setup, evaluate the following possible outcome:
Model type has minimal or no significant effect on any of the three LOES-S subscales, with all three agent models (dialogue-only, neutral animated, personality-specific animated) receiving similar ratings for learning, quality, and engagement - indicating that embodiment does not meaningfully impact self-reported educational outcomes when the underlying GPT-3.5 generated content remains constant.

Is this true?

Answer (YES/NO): YES